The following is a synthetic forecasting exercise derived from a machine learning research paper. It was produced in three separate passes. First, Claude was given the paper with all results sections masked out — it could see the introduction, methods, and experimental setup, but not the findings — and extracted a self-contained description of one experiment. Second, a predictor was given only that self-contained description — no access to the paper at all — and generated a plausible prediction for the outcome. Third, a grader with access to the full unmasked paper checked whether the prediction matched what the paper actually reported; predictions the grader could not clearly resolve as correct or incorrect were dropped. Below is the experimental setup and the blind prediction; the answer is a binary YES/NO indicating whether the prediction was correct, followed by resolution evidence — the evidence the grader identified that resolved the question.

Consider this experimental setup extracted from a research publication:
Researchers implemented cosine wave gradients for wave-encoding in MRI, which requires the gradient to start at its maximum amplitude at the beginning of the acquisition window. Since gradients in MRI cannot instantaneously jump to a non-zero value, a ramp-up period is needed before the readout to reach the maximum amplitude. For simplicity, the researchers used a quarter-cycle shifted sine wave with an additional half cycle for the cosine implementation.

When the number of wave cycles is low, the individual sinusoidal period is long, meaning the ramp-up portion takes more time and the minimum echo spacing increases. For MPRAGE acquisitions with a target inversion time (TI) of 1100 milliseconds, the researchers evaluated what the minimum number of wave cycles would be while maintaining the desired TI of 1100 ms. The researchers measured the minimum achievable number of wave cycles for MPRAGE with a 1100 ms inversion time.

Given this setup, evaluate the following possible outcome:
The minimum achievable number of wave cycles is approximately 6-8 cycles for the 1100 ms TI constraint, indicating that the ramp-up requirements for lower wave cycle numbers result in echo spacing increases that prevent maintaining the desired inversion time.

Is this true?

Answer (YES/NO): NO